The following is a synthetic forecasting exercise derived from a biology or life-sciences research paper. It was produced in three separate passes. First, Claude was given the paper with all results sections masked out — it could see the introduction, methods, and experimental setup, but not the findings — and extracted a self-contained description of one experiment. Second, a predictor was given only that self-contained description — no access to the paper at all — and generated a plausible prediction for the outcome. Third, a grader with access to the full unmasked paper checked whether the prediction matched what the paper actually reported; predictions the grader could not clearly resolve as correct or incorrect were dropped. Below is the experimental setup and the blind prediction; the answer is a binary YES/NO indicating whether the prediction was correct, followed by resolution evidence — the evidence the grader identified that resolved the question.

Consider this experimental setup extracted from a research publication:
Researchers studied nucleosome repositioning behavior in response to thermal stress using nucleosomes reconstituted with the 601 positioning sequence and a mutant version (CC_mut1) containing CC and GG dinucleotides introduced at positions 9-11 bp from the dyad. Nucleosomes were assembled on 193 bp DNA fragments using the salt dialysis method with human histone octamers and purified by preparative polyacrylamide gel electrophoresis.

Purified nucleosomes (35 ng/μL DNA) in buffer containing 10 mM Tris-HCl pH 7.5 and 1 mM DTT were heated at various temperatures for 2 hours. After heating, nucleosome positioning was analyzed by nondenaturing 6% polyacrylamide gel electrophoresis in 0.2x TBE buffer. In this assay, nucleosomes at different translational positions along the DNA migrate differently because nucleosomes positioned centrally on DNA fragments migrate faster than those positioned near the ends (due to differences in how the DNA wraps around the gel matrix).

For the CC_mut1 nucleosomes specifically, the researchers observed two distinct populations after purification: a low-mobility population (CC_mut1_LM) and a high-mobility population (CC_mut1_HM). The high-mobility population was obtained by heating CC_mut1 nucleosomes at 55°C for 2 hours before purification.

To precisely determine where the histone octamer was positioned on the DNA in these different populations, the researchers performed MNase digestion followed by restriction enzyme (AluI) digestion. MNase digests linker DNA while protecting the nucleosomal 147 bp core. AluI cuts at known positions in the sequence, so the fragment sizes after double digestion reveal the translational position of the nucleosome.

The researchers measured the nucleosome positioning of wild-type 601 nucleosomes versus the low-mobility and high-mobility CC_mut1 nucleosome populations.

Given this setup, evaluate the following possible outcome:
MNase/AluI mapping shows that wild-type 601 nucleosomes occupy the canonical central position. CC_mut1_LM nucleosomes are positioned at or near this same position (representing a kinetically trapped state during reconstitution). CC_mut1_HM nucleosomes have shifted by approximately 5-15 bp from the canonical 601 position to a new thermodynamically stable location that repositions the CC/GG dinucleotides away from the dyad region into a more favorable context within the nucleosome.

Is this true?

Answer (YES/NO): NO